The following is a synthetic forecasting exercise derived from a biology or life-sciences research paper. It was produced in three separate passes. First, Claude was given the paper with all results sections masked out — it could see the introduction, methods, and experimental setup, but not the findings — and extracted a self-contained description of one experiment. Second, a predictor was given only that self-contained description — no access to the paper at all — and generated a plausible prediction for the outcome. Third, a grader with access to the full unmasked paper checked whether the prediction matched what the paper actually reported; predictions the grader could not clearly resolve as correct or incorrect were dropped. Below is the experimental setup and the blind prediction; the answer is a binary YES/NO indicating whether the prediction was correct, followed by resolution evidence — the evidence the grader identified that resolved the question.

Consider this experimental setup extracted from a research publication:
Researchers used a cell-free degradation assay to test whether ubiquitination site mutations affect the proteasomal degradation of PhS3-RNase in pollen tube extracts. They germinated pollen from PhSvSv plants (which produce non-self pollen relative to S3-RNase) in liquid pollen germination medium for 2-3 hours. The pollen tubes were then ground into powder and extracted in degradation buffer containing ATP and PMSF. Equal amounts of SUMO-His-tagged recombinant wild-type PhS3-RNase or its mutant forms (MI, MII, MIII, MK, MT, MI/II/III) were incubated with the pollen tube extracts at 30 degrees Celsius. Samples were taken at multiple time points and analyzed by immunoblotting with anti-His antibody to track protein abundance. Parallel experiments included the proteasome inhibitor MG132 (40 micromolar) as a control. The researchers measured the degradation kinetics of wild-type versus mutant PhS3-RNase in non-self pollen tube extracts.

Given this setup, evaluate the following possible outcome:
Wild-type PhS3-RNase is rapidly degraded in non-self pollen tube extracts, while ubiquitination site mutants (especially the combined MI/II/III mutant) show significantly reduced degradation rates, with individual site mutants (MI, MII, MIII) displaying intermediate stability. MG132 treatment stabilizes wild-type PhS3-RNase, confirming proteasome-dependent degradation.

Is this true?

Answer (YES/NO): NO